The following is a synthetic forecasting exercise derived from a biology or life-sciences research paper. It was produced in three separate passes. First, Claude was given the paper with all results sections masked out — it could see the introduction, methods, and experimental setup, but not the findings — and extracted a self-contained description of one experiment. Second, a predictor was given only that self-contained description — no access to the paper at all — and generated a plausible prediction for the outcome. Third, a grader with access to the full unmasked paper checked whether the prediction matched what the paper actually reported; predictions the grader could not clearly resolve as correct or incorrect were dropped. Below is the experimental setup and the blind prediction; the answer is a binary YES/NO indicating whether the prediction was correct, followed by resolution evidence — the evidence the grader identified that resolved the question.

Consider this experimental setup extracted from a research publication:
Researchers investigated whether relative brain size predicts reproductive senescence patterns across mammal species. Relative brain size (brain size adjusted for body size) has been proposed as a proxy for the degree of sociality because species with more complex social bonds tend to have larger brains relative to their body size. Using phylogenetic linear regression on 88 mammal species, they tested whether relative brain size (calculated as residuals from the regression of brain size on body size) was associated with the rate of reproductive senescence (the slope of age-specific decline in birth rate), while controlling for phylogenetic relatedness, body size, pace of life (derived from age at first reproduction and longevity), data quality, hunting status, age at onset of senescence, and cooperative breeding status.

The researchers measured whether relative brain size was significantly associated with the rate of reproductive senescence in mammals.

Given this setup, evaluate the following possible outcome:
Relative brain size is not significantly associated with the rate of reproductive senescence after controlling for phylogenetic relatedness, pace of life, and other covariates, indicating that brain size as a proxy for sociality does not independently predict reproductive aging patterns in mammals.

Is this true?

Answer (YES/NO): YES